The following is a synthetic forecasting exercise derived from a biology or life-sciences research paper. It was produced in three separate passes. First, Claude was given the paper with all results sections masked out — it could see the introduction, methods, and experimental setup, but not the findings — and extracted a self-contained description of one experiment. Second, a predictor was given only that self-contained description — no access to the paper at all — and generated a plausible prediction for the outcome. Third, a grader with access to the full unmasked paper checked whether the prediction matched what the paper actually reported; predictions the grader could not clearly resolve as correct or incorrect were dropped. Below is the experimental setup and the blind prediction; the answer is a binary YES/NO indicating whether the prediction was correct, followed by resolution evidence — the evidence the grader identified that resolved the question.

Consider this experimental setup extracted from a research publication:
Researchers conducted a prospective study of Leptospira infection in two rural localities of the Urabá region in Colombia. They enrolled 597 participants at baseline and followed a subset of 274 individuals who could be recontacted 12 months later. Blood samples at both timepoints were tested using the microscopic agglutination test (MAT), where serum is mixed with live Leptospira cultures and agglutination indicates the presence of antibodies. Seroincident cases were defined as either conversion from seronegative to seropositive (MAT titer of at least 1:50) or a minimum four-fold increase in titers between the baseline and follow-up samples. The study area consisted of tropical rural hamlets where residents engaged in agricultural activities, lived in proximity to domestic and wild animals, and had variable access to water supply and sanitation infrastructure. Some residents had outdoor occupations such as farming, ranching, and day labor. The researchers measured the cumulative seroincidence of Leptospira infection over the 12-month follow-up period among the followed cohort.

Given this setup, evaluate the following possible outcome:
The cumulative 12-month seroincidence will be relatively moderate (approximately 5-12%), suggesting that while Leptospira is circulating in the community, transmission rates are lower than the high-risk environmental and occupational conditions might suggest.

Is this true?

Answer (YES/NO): NO